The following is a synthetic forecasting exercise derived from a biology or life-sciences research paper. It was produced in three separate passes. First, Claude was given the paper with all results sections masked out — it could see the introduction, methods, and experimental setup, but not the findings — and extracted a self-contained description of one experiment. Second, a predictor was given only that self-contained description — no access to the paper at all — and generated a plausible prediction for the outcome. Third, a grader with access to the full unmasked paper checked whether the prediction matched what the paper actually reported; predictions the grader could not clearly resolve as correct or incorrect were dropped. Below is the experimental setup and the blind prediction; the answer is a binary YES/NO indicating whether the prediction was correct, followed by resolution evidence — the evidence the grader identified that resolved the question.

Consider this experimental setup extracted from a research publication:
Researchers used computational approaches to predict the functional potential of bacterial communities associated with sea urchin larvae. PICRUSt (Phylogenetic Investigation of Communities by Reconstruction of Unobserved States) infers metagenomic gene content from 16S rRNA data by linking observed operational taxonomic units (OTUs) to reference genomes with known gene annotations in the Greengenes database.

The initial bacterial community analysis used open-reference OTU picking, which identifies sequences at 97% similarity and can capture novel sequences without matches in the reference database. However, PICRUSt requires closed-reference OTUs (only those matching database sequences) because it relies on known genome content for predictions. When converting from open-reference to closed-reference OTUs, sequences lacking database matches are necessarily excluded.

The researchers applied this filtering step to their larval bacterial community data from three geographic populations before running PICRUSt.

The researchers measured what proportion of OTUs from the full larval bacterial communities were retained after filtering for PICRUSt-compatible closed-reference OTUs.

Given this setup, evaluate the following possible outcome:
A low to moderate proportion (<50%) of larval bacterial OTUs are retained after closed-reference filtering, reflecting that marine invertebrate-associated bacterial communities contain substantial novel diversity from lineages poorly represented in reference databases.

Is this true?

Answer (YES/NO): NO